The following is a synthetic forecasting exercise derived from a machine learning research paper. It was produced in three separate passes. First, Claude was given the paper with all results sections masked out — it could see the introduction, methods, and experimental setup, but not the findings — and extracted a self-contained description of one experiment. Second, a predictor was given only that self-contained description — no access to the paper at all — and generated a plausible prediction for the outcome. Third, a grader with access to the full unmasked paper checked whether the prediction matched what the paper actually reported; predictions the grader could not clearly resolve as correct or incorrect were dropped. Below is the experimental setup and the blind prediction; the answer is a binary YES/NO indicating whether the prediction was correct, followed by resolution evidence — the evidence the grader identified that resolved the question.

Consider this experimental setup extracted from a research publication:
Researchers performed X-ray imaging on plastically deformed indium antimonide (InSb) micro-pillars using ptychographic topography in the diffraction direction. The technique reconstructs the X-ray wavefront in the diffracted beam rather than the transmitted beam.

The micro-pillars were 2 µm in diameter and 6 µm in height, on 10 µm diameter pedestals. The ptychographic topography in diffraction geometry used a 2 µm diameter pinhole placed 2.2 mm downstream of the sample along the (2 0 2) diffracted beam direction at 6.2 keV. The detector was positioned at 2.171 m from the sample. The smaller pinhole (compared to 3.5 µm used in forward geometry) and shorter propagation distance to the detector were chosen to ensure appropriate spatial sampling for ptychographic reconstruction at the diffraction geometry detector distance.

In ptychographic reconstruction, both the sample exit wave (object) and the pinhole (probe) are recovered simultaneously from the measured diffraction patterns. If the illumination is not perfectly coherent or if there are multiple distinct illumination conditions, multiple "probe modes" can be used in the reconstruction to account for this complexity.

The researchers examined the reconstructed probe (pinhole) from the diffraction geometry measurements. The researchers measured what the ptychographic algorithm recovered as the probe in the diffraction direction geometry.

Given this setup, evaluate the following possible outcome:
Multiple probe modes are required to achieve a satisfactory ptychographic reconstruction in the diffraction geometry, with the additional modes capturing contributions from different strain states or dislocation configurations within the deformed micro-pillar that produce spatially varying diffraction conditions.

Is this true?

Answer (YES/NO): NO